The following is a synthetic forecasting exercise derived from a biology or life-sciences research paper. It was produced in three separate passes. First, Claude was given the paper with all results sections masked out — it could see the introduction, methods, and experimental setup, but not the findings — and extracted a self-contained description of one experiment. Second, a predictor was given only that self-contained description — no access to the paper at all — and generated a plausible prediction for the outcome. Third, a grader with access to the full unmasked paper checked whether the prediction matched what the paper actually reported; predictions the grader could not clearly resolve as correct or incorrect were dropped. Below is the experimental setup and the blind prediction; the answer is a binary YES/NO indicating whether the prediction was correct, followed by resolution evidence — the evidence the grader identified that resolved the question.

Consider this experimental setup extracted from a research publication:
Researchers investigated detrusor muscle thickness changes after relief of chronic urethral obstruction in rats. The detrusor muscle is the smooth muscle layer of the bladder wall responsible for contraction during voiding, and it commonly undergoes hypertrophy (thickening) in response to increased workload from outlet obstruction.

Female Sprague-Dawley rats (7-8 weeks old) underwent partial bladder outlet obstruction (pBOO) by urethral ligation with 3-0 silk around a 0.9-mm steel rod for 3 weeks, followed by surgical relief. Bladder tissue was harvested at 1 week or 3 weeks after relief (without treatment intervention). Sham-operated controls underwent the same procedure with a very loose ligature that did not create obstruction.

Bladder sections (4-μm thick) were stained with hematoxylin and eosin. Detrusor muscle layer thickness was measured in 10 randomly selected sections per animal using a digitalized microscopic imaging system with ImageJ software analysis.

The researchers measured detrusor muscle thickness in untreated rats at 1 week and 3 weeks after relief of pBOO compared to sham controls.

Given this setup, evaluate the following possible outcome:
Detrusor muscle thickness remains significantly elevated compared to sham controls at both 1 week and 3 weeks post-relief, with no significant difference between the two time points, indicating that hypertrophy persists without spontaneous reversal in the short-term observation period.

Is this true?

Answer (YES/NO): NO